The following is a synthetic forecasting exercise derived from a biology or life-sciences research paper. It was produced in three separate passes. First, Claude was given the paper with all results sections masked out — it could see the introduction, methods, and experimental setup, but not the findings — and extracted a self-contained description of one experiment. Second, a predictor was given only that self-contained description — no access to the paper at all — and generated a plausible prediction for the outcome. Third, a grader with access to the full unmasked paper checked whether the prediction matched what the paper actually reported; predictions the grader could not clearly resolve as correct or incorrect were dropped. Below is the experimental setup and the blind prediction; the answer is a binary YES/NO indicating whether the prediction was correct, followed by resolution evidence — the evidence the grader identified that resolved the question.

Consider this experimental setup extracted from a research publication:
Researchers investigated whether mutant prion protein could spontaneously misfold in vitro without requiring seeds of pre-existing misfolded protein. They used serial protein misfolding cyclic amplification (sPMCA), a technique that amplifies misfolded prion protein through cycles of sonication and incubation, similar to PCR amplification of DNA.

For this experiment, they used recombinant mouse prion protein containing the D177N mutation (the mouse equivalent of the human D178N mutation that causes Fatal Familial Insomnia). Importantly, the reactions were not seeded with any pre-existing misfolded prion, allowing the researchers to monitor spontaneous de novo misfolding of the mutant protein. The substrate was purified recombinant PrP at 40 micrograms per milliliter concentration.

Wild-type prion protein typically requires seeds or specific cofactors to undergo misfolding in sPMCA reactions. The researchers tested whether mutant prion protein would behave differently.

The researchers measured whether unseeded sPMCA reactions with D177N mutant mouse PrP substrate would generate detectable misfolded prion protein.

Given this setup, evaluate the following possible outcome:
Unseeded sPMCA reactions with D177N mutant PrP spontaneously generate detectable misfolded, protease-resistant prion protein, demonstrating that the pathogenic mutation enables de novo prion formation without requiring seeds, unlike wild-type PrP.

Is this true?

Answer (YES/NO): YES